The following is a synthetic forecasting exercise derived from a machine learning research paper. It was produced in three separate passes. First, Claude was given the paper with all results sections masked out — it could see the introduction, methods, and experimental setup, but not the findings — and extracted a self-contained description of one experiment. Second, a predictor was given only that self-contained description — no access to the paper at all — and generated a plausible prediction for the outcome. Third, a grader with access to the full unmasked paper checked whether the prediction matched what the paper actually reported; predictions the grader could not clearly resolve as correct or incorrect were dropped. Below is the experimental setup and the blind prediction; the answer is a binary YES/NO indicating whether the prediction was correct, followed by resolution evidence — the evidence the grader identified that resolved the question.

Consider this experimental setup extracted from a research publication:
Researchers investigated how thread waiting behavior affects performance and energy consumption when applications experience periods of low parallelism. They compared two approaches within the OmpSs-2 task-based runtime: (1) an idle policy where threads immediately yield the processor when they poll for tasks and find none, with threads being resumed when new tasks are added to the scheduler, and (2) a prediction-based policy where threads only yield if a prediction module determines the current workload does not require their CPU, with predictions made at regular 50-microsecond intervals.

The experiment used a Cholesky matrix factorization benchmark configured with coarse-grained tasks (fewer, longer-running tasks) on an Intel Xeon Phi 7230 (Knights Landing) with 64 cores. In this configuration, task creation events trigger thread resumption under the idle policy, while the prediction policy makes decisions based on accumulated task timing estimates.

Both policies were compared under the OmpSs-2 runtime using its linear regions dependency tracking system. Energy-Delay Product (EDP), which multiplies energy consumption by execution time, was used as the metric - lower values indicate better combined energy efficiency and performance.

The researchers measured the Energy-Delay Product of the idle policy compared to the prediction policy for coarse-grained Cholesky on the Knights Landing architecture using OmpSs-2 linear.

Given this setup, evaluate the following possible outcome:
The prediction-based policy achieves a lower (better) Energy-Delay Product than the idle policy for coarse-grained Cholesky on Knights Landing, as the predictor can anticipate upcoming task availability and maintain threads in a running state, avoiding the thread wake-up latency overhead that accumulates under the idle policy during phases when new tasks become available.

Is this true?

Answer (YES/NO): NO